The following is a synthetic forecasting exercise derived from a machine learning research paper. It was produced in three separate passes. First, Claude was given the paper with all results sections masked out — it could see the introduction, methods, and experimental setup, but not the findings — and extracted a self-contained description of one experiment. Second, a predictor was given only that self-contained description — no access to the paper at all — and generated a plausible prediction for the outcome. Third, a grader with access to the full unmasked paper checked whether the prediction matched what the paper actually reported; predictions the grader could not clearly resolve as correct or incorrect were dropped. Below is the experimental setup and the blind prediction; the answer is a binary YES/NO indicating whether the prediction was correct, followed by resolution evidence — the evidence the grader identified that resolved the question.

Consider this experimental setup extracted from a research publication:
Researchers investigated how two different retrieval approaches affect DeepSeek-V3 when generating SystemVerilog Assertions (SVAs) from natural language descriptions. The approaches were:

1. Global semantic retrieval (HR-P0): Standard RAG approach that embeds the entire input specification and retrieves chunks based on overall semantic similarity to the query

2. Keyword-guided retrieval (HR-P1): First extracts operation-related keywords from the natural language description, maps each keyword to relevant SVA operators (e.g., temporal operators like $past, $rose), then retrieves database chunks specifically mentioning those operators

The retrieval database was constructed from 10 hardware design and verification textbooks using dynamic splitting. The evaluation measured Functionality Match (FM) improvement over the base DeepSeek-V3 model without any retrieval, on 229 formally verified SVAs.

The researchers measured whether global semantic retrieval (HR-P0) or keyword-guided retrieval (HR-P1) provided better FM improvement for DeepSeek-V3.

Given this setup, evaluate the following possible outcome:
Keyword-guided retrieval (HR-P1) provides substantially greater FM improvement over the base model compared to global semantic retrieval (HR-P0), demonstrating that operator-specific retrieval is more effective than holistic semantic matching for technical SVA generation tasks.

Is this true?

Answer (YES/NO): NO